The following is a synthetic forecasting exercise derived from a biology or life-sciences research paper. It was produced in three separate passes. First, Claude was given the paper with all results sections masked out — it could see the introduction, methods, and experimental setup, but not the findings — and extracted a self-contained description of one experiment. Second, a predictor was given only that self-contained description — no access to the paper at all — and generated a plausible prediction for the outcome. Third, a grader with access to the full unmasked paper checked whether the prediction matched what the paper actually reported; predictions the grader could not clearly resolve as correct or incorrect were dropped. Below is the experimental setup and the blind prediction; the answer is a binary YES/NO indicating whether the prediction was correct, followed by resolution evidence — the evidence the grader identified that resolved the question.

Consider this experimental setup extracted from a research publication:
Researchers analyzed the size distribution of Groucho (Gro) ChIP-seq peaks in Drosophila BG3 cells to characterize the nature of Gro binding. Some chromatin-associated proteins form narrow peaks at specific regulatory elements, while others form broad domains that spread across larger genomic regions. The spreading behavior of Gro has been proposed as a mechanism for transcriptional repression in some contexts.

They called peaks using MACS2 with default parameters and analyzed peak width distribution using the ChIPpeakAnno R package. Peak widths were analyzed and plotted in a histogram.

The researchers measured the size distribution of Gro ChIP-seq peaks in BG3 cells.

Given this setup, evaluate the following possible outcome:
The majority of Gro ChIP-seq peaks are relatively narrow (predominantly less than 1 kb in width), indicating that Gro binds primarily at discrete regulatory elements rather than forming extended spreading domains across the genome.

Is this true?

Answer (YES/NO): YES